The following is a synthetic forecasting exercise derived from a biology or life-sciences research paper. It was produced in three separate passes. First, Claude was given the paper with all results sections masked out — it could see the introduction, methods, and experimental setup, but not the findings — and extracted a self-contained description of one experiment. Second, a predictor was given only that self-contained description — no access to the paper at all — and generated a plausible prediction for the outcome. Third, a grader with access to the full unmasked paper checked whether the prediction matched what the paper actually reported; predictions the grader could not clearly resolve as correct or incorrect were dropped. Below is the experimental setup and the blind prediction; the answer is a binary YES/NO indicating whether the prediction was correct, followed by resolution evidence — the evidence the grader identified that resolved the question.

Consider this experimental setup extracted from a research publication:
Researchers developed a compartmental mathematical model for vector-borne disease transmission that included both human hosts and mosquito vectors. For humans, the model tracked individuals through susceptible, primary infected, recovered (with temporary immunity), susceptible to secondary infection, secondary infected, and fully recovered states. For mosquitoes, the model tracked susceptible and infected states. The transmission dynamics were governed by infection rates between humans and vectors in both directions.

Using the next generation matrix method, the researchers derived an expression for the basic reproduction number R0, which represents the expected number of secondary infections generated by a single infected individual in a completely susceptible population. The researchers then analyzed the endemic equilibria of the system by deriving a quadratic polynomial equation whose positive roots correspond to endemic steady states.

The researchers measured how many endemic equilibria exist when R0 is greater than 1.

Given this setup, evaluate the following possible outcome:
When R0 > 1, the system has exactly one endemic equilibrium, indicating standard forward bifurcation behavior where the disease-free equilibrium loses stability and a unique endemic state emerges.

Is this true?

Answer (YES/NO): YES